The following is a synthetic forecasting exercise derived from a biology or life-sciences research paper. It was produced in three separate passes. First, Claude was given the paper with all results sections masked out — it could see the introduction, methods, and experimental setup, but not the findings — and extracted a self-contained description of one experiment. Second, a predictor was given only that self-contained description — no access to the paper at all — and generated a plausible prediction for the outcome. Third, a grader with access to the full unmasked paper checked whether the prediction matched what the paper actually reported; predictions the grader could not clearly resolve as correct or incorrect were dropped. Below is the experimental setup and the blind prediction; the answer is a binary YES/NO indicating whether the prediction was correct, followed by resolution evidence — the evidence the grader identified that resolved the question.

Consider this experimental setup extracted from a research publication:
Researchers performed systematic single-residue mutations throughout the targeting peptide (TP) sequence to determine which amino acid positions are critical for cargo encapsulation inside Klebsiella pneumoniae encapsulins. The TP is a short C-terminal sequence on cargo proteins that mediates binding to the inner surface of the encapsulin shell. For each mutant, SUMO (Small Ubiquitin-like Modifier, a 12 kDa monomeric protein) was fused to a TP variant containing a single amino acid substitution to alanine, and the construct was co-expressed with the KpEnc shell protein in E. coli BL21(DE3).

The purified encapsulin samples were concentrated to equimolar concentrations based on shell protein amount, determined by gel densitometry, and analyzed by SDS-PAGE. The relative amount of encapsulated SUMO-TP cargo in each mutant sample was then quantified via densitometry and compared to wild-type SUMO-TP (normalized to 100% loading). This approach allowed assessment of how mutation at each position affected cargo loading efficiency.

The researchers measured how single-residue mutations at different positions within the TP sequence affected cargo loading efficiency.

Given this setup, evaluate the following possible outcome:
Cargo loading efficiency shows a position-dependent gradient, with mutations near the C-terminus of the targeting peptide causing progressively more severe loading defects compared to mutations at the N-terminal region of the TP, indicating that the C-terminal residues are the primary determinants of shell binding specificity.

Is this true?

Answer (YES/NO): NO